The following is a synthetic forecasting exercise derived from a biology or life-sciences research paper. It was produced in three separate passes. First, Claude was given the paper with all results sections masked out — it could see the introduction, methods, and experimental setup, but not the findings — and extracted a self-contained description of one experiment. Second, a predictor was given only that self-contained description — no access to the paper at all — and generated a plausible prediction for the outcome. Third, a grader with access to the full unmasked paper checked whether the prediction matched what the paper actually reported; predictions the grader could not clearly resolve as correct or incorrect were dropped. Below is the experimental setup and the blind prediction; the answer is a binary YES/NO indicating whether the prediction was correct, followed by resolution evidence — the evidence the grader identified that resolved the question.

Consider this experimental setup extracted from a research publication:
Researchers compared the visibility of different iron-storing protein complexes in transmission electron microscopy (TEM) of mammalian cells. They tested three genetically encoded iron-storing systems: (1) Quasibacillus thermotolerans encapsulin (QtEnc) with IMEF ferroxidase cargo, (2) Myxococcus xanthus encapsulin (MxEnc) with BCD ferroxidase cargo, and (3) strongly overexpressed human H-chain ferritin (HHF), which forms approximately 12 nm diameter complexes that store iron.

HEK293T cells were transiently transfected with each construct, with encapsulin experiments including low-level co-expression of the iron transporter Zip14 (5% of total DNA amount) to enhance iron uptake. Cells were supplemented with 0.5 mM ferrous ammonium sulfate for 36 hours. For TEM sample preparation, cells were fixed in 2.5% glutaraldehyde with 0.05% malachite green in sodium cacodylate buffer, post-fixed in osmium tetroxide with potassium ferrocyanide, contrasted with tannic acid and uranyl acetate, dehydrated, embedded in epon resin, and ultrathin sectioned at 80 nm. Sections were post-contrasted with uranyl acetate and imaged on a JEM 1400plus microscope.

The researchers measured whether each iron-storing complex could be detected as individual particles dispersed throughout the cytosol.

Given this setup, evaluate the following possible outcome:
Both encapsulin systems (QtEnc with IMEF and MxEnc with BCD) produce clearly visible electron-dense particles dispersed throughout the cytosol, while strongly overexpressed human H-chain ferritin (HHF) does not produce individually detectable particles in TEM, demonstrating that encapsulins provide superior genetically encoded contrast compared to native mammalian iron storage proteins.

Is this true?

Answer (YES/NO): YES